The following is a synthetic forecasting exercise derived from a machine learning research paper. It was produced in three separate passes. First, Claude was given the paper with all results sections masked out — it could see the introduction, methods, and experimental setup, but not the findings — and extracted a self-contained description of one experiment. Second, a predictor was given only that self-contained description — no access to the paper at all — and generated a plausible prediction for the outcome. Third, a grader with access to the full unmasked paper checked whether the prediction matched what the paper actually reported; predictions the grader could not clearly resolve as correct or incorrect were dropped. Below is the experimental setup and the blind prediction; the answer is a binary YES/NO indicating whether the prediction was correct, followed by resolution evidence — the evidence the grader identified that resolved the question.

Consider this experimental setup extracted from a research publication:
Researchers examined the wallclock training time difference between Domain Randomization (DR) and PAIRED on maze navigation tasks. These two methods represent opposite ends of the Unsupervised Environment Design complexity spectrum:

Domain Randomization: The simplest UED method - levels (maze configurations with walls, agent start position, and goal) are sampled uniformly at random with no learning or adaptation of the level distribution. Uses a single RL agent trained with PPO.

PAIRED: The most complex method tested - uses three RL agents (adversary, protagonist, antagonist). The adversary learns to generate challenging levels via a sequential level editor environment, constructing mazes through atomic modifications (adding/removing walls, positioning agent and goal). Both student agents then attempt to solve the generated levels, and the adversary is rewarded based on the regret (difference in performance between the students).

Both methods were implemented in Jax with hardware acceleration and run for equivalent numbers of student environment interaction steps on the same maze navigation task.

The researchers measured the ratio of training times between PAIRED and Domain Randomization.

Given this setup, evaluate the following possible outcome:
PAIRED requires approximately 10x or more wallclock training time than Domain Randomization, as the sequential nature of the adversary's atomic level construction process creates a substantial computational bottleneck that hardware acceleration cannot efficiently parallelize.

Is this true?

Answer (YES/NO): NO